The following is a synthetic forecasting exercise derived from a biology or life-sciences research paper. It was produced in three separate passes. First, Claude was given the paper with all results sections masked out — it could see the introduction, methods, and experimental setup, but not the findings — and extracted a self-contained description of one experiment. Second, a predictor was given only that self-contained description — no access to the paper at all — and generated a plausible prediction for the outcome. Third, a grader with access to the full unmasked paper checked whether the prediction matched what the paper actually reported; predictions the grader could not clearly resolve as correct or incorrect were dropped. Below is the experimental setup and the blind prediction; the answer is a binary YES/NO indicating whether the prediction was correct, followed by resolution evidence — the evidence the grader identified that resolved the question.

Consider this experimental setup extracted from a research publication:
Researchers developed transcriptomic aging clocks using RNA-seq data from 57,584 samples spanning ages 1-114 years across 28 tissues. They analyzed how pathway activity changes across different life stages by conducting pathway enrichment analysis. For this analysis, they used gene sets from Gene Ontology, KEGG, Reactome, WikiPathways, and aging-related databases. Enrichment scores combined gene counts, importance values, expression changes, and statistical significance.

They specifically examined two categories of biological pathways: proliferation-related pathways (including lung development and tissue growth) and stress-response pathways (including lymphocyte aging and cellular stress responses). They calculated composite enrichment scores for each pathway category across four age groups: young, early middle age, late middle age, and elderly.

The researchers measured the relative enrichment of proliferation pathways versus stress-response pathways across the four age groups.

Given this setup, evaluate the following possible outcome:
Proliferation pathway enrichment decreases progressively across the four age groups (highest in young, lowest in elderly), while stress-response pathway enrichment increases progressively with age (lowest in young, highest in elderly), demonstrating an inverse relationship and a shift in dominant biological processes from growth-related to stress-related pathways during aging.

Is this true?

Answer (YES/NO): YES